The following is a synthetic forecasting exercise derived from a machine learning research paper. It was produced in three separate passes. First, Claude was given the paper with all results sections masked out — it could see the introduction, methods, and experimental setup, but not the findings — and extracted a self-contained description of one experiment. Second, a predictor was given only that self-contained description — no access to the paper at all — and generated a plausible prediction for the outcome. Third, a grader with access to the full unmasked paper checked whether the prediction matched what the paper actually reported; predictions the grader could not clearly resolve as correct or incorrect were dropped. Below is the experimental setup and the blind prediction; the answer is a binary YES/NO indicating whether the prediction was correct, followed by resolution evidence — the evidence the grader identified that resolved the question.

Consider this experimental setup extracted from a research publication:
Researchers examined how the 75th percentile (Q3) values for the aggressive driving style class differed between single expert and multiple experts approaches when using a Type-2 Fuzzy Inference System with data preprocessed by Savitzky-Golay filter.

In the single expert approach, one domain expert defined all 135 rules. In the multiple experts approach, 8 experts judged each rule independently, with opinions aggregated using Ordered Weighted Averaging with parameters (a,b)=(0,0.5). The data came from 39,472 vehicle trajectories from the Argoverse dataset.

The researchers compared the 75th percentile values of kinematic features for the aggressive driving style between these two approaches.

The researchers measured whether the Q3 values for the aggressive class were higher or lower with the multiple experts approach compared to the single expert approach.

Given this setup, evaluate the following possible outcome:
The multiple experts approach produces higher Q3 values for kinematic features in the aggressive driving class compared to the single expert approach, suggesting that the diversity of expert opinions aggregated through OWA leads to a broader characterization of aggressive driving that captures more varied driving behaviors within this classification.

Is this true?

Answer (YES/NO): YES